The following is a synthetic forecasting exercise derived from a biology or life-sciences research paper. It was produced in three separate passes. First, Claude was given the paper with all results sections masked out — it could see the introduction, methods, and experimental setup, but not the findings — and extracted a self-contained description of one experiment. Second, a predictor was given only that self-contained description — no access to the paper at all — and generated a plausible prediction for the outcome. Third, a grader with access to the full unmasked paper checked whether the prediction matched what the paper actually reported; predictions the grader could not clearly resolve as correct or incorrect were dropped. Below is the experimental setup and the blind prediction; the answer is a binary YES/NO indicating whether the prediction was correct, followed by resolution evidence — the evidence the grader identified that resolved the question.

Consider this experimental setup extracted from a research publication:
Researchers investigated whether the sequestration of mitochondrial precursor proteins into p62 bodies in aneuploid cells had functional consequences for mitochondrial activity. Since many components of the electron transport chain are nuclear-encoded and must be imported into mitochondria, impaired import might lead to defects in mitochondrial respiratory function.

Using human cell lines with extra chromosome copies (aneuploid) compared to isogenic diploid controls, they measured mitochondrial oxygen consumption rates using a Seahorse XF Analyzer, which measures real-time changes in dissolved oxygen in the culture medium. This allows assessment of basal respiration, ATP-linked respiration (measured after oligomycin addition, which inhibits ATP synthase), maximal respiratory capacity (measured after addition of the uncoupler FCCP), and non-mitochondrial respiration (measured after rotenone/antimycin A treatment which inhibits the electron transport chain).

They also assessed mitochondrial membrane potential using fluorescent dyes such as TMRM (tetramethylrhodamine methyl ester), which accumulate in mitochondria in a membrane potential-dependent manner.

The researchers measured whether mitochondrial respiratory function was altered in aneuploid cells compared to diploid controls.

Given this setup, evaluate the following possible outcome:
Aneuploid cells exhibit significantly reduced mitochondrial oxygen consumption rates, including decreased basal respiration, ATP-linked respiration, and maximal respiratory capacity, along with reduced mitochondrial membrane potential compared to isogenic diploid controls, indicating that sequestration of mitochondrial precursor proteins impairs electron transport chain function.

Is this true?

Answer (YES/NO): NO